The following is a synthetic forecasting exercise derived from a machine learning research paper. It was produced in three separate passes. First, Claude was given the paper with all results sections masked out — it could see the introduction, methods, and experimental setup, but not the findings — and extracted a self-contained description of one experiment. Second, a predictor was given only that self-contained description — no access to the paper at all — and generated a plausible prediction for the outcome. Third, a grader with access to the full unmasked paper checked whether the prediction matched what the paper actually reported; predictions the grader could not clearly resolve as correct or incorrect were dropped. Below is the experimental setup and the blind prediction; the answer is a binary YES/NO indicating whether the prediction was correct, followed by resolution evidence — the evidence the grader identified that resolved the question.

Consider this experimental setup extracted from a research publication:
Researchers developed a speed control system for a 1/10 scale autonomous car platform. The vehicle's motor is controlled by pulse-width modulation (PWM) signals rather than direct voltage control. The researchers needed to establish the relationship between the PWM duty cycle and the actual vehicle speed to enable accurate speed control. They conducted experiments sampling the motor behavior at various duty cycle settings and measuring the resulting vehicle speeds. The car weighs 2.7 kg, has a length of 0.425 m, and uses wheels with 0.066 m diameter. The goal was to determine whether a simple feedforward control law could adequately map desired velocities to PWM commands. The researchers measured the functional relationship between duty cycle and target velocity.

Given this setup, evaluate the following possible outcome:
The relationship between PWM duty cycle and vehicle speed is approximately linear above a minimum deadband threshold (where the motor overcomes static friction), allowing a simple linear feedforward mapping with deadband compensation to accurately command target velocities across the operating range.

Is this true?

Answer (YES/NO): NO